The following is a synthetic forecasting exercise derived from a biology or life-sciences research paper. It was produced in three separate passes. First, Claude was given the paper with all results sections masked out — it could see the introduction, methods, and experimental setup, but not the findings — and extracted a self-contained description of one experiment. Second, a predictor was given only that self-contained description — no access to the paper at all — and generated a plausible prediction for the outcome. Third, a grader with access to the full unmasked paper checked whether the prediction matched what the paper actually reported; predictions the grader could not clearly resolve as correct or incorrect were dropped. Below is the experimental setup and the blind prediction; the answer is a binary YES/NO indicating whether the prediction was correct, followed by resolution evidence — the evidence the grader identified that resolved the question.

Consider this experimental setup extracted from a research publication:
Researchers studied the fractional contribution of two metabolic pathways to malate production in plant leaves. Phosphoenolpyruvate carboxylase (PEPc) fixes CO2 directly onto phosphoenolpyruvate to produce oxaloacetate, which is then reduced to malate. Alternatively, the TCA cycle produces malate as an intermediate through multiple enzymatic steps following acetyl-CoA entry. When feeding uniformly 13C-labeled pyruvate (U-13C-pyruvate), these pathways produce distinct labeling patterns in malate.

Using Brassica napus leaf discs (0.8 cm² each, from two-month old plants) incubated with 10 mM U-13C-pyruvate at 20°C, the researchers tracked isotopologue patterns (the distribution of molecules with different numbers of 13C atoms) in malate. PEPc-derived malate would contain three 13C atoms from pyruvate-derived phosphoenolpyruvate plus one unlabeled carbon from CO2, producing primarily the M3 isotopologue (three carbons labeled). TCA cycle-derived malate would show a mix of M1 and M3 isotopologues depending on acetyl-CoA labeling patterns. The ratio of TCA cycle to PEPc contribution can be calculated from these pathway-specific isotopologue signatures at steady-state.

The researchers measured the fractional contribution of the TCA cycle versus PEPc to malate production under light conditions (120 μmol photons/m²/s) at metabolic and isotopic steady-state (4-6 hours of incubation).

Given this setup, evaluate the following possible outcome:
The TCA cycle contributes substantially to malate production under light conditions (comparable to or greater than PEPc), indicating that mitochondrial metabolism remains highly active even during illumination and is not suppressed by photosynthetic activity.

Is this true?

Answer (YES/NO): YES